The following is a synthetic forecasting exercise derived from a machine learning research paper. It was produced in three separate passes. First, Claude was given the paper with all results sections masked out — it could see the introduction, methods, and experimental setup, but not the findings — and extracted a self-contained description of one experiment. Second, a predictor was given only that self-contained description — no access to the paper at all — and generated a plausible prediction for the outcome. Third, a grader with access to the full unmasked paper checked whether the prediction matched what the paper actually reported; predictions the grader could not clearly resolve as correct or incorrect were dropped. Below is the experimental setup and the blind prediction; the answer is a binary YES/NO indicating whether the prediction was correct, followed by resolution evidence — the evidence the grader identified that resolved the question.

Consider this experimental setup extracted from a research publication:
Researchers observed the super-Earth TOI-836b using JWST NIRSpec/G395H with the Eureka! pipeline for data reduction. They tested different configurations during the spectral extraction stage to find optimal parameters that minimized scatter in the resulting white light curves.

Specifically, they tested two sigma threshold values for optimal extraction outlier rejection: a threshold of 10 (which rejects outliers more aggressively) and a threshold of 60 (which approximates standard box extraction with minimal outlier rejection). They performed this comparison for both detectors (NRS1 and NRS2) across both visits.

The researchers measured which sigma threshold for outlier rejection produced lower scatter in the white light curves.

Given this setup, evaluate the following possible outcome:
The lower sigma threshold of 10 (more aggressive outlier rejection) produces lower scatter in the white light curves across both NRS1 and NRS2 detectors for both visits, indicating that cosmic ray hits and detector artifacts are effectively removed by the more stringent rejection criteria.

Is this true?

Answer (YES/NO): NO